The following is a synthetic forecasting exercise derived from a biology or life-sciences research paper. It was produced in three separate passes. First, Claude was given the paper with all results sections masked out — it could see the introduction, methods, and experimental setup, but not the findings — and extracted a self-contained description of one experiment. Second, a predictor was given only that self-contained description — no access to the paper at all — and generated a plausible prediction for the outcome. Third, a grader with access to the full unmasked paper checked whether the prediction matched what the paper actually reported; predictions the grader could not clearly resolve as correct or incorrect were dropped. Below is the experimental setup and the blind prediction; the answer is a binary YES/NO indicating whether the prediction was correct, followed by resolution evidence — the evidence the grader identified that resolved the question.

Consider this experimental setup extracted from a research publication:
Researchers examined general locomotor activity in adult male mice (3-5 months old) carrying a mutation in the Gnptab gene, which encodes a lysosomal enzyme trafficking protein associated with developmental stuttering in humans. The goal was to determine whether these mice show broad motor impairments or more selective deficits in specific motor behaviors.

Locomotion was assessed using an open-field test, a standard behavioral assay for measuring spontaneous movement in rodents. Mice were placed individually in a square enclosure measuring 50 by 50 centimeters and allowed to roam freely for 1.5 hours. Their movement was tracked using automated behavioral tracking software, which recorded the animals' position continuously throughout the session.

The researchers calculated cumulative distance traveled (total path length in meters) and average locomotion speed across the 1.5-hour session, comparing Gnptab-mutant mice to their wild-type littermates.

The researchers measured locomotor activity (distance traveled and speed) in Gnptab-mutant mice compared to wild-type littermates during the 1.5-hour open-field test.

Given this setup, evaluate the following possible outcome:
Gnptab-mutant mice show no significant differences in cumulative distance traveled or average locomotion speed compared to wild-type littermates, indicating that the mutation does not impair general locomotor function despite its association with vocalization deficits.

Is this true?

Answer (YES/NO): NO